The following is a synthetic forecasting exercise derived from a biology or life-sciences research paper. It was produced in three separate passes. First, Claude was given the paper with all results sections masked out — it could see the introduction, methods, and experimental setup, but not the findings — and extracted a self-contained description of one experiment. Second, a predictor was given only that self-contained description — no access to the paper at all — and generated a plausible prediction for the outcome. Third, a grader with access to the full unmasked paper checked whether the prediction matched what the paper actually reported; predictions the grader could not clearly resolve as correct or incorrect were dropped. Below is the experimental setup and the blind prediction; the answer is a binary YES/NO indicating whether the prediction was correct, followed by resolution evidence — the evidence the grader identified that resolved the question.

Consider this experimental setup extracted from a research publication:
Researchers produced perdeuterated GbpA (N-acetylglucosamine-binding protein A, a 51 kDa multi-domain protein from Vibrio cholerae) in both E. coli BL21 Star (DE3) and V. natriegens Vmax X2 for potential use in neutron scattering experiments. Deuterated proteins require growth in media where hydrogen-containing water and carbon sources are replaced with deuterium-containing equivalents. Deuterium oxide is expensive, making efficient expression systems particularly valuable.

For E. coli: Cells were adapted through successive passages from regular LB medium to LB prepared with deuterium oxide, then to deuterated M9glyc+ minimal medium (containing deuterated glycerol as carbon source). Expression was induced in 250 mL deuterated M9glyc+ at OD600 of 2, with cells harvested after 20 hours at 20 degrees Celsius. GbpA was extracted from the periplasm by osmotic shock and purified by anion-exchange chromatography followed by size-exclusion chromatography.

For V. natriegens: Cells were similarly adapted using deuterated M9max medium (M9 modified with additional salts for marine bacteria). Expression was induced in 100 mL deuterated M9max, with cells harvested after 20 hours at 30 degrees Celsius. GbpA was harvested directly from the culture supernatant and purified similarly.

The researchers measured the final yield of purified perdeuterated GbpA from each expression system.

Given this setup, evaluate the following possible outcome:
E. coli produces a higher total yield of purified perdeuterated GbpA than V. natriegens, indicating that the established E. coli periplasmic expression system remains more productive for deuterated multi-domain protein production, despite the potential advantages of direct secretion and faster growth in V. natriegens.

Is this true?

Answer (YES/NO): NO